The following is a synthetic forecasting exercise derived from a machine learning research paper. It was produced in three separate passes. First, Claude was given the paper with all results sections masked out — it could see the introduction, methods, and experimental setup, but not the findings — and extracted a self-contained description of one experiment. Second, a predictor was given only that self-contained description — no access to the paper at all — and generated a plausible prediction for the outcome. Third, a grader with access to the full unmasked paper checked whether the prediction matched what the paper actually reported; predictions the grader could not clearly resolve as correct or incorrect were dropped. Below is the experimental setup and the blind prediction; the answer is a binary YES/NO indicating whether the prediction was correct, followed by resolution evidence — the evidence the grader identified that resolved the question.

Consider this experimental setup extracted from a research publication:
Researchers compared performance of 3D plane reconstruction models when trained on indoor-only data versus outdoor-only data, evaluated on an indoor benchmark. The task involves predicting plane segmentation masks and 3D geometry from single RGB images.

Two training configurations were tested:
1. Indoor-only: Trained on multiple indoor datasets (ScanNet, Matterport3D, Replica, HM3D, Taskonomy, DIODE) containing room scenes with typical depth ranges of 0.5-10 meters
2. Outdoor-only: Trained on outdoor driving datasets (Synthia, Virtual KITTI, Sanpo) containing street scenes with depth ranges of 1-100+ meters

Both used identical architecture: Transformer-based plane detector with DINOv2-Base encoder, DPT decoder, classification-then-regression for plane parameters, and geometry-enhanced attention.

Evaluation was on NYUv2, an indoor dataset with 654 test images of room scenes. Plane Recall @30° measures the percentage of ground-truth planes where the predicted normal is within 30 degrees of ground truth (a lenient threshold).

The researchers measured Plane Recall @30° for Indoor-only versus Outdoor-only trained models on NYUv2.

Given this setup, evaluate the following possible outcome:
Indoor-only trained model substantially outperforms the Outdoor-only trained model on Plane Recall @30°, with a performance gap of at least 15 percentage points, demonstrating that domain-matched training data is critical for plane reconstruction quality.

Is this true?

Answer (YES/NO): YES